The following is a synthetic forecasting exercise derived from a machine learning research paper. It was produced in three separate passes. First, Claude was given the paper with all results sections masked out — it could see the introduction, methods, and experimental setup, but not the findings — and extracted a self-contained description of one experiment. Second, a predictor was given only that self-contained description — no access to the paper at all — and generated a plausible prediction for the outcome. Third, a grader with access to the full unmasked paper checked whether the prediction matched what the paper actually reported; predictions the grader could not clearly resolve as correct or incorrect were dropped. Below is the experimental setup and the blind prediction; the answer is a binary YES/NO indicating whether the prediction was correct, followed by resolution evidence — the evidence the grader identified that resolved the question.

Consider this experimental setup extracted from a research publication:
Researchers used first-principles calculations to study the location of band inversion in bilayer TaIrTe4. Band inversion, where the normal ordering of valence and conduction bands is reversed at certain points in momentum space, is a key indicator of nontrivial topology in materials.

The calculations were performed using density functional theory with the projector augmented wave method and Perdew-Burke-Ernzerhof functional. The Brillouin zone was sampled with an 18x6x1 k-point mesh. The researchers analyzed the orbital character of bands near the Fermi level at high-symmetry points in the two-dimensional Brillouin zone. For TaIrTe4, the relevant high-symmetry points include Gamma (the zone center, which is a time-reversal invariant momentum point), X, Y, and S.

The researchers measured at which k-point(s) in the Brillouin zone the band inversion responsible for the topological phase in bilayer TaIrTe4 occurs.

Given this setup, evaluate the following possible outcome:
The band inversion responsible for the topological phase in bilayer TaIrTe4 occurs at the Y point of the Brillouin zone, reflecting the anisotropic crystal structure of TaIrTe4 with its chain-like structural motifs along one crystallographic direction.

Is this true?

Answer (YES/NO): NO